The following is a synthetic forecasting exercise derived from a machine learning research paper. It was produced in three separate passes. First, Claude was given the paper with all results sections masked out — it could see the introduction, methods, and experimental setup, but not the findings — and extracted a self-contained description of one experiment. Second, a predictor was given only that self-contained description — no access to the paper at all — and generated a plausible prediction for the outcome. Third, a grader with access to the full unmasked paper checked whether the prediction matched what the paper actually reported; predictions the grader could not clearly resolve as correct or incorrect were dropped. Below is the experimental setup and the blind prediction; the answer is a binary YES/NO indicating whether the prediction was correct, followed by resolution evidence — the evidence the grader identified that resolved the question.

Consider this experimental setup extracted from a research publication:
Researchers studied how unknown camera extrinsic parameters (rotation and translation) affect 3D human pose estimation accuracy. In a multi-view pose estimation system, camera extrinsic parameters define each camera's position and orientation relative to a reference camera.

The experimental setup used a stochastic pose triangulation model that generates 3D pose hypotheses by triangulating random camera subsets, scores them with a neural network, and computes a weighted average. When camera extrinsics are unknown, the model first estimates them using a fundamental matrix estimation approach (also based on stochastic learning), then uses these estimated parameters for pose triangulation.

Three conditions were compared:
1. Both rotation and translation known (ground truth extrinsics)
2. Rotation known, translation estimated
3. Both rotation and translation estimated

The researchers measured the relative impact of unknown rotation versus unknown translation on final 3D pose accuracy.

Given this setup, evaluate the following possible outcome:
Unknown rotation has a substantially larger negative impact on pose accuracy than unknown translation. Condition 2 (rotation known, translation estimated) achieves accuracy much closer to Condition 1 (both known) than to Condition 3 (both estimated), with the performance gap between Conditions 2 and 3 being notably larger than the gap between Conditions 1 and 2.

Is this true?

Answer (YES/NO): NO